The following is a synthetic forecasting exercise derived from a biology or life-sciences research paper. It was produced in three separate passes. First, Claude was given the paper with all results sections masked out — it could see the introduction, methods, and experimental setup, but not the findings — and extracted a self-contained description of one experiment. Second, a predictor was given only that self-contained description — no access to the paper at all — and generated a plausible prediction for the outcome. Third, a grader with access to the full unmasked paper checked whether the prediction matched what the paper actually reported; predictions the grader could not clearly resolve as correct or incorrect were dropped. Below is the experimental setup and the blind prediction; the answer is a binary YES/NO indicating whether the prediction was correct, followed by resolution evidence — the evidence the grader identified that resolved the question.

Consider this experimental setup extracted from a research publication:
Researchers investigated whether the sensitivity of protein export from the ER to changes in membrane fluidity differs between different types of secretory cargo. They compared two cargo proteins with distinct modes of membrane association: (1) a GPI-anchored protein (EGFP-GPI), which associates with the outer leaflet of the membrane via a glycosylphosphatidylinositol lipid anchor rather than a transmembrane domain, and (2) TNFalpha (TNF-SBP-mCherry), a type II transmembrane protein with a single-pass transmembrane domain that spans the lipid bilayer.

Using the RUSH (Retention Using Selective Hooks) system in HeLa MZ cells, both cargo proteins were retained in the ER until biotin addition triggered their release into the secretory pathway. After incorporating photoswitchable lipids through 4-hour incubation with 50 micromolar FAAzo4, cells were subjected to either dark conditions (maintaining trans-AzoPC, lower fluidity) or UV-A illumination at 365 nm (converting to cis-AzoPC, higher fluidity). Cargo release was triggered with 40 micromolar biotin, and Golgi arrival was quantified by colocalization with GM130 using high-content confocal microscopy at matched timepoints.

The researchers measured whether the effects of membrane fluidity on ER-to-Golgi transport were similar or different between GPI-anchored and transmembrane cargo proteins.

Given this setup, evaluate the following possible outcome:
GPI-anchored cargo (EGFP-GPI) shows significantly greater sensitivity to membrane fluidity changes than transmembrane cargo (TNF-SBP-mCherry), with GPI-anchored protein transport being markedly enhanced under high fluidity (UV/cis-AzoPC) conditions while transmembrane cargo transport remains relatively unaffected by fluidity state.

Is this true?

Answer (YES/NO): NO